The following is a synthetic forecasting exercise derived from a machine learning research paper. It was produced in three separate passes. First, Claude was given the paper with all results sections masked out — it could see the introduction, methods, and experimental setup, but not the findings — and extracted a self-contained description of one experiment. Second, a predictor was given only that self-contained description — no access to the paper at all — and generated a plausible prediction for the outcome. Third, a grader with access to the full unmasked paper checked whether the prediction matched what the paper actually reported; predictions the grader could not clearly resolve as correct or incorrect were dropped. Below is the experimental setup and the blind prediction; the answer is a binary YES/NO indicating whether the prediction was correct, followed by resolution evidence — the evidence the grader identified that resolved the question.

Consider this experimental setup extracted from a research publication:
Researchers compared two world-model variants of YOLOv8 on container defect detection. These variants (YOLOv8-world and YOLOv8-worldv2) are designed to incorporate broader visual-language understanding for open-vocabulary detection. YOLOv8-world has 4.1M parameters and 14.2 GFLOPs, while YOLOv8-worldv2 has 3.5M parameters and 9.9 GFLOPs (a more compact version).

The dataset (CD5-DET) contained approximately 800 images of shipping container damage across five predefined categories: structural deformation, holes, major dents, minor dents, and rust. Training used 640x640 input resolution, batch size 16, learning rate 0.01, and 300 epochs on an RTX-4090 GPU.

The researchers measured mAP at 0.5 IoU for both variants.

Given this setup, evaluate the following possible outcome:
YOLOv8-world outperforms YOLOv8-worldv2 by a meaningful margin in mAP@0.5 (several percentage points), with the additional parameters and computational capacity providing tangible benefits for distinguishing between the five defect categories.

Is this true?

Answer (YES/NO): YES